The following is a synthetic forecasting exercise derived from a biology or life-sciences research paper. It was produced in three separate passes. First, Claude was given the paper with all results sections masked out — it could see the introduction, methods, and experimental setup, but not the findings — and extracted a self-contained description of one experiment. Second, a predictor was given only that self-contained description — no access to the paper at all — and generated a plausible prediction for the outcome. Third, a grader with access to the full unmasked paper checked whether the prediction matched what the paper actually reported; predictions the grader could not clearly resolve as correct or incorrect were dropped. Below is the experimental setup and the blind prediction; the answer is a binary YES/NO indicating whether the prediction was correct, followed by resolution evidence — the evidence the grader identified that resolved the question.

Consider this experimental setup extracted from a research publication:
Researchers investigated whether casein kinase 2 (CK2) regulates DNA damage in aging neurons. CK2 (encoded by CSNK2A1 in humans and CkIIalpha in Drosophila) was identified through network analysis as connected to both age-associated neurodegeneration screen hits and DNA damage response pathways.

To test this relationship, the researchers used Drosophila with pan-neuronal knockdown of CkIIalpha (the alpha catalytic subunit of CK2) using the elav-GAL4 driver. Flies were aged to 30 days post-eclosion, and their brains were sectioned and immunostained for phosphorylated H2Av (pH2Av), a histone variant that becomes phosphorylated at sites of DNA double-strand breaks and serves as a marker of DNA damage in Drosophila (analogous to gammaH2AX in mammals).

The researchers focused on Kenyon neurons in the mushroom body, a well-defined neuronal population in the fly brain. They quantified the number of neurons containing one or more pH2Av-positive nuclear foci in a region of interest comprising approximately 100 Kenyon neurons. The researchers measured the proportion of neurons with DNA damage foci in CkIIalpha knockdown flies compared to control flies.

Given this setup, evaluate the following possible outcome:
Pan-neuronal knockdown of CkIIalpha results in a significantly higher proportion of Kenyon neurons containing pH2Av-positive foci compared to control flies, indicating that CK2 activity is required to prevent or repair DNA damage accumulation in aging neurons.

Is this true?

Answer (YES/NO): YES